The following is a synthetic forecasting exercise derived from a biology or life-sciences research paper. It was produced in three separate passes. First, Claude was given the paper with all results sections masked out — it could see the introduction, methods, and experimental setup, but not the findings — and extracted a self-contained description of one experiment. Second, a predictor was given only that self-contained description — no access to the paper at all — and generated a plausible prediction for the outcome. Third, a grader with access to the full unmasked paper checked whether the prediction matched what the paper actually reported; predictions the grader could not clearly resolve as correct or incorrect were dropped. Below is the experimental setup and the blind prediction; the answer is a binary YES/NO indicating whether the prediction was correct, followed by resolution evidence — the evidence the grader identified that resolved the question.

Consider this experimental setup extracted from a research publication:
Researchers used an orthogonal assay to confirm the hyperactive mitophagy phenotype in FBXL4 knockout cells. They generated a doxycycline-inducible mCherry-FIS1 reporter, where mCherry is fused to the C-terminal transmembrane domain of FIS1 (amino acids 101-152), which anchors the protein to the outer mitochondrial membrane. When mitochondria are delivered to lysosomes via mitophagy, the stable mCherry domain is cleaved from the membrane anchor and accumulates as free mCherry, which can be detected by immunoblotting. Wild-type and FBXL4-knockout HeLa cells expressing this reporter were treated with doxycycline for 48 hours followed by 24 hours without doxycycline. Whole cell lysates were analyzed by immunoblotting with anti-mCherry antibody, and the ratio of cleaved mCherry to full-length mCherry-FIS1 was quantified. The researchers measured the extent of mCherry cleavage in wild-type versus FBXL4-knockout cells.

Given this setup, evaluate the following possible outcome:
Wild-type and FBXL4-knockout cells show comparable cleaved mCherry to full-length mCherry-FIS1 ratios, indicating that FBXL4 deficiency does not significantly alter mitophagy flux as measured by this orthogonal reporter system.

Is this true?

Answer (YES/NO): NO